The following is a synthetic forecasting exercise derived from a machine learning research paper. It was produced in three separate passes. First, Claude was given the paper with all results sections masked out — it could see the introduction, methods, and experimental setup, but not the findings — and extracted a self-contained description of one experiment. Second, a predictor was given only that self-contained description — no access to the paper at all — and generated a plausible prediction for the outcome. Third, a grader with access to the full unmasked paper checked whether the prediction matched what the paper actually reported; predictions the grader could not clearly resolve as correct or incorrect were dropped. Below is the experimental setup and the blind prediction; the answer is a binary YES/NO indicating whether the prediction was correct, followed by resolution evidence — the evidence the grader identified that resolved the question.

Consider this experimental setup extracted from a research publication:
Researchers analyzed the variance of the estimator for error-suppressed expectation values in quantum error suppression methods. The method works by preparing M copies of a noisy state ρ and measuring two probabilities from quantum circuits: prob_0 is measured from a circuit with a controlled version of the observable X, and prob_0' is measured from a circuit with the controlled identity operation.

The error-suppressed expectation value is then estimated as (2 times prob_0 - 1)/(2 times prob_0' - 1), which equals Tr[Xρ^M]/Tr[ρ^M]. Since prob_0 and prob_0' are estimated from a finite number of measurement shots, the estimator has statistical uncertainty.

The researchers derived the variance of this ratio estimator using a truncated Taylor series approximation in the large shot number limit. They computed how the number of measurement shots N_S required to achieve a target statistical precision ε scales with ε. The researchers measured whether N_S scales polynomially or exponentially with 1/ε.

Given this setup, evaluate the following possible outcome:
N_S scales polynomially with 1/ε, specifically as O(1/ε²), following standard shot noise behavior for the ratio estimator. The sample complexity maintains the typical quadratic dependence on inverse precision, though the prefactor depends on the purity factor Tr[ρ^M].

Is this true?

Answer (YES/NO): YES